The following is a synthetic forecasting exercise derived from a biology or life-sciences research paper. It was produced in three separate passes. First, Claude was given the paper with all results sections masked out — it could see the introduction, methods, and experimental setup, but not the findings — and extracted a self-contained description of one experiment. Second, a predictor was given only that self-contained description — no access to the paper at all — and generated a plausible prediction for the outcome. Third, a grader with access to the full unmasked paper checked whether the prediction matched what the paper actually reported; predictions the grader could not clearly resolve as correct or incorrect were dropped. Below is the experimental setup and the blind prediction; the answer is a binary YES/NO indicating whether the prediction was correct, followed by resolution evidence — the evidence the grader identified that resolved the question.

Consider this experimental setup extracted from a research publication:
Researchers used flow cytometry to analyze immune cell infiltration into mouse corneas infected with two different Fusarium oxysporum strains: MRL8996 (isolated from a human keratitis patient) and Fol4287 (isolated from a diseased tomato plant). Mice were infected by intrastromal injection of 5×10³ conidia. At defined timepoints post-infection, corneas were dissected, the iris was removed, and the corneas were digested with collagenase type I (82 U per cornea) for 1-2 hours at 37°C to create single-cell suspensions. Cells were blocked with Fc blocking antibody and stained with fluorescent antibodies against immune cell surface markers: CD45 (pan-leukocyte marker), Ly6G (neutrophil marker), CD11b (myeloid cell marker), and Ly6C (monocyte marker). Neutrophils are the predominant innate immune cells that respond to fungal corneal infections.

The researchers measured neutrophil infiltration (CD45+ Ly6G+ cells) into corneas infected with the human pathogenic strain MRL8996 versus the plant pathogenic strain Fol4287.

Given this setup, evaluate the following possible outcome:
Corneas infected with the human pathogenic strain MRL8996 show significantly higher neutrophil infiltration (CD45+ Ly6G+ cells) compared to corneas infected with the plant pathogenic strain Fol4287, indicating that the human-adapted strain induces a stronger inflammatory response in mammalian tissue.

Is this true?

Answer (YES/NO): YES